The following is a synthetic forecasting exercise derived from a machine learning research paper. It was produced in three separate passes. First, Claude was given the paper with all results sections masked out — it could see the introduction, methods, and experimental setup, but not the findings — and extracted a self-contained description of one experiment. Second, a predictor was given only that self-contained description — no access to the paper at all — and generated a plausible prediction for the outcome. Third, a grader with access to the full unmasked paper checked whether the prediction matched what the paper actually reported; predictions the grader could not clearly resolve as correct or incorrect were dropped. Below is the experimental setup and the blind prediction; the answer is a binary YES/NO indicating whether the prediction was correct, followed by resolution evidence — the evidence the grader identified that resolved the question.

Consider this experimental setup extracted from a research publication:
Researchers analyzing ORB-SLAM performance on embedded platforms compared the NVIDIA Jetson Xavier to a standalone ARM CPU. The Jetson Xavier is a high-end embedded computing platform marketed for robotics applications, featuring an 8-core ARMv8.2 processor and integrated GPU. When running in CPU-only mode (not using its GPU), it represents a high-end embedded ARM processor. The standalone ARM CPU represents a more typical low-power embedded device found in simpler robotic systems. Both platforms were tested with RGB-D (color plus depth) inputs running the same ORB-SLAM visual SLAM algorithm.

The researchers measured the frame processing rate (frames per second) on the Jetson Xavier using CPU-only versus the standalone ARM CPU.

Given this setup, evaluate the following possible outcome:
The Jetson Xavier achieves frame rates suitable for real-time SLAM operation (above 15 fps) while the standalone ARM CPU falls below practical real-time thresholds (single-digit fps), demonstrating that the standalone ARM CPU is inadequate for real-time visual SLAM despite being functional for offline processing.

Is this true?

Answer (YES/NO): NO